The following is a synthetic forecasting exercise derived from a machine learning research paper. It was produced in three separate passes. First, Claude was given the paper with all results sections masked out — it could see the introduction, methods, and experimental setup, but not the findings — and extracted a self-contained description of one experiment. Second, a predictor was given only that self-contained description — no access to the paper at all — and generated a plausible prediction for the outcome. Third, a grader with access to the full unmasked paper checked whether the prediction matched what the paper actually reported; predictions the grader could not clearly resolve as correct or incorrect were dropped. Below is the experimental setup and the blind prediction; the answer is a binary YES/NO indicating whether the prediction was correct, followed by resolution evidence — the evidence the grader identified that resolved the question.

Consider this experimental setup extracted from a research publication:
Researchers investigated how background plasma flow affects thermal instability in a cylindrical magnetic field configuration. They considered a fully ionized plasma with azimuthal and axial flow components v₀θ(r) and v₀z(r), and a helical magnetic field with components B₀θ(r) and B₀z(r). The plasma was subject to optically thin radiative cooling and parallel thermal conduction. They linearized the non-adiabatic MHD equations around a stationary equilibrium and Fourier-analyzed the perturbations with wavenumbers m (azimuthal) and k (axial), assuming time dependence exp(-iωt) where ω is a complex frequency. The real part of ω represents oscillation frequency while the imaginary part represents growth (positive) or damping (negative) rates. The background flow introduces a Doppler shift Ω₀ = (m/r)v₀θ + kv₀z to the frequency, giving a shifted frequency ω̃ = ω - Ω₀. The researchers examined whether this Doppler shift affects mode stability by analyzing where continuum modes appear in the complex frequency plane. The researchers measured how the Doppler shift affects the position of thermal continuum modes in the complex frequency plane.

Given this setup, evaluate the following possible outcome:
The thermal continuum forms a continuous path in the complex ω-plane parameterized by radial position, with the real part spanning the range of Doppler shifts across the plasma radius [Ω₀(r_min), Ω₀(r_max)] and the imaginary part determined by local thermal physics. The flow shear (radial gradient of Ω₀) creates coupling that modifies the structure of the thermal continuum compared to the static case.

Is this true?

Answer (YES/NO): NO